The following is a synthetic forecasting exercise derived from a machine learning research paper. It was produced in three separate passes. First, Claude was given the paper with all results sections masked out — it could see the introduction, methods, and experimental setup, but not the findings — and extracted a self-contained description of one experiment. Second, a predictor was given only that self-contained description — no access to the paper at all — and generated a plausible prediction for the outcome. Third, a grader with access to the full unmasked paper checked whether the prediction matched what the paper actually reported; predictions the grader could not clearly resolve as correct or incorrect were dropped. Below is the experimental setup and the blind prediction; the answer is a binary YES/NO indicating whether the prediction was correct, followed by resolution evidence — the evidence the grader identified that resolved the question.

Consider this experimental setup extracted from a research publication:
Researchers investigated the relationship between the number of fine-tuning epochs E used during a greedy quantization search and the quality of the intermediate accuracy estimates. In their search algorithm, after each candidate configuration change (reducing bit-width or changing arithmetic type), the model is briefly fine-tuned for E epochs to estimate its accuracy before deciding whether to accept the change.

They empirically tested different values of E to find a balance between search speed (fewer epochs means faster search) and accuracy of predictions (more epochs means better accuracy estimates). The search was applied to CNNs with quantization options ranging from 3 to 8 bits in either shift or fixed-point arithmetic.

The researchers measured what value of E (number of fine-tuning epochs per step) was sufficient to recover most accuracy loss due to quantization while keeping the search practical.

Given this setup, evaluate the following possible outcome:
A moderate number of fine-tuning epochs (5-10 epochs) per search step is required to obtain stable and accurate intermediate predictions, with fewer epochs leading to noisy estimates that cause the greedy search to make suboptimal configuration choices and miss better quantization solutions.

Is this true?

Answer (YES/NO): NO